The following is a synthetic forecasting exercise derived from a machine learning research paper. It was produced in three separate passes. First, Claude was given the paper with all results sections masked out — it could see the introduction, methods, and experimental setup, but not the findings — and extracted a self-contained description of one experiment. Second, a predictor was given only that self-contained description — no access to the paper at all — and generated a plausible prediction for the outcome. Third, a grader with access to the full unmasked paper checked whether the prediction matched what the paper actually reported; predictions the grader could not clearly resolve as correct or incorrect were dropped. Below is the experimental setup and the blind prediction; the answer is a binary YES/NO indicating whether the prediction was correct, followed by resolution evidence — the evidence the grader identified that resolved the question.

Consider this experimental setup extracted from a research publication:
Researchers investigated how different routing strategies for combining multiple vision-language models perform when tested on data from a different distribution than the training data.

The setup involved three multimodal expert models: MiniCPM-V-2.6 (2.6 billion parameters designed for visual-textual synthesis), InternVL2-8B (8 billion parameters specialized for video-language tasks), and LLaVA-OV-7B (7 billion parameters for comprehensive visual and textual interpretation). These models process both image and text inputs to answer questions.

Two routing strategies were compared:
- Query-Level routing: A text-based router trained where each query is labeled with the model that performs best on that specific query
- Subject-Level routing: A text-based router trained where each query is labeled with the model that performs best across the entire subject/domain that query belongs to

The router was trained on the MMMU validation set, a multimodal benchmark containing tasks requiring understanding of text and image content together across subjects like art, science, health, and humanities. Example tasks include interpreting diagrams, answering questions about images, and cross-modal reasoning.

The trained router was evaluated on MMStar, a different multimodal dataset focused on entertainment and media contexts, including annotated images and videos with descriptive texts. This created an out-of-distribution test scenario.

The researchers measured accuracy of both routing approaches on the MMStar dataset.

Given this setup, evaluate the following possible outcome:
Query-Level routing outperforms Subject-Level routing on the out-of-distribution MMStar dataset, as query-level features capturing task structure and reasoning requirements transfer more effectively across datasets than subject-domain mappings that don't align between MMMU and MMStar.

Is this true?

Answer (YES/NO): NO